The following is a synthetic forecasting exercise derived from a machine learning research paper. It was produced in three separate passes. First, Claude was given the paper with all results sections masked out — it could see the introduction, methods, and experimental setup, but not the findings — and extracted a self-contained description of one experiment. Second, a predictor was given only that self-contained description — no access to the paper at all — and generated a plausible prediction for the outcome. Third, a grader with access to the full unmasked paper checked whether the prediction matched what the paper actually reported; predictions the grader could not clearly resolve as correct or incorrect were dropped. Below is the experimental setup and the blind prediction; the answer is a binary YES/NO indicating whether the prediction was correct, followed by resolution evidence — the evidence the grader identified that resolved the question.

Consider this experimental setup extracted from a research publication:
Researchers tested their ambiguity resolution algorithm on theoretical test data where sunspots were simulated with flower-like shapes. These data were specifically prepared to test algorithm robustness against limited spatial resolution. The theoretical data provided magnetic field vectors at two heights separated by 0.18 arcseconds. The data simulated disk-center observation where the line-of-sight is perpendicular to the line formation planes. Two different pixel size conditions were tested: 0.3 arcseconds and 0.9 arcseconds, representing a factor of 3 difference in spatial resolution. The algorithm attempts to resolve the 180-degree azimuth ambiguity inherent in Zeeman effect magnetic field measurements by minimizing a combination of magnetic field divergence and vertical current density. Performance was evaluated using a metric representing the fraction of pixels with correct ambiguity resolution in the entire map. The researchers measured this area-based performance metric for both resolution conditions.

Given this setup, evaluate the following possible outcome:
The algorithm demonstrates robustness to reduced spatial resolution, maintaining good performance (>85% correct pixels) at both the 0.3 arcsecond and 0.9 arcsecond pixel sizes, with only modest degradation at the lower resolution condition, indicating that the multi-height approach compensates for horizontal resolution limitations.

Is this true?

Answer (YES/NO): NO